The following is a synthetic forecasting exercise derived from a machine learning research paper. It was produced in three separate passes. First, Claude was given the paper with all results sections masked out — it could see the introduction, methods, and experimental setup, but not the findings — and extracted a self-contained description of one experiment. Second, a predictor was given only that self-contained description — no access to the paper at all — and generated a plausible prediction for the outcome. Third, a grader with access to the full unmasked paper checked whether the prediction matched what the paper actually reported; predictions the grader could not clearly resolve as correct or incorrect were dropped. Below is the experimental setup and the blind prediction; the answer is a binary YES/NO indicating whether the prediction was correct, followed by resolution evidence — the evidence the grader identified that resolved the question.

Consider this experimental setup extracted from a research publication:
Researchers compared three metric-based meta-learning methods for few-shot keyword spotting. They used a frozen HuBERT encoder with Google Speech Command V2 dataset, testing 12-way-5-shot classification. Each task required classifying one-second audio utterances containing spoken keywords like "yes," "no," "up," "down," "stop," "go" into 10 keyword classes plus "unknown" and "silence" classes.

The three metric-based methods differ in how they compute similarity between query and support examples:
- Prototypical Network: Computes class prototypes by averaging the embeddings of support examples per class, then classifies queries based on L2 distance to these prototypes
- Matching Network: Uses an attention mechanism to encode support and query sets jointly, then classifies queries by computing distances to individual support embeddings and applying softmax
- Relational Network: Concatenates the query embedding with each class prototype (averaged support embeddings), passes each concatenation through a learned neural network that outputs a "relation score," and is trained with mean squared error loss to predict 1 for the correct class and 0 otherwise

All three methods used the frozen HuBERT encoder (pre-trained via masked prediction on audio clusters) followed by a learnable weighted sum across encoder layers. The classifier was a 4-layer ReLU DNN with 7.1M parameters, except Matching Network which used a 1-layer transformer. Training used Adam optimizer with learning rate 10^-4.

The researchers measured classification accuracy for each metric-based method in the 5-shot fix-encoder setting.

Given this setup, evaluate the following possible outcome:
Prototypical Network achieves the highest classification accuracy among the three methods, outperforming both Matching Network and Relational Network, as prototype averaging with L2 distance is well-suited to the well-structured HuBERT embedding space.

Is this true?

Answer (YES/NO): NO